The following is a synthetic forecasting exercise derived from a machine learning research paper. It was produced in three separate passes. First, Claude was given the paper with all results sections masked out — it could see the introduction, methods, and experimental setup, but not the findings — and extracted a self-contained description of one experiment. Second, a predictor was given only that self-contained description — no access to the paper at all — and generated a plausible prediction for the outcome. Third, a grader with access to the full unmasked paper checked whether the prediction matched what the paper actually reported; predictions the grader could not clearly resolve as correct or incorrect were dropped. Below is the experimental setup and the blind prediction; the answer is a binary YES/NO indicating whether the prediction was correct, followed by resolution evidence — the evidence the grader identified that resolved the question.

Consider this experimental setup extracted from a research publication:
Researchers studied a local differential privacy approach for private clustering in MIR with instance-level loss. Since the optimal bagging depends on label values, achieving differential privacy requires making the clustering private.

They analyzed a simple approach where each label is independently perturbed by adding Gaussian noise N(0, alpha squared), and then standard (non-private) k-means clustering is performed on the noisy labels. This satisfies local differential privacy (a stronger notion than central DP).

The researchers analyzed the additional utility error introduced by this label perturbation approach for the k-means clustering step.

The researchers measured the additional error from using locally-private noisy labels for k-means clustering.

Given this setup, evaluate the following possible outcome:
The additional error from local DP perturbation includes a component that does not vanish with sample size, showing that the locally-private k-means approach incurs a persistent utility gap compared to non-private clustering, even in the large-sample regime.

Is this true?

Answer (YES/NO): YES